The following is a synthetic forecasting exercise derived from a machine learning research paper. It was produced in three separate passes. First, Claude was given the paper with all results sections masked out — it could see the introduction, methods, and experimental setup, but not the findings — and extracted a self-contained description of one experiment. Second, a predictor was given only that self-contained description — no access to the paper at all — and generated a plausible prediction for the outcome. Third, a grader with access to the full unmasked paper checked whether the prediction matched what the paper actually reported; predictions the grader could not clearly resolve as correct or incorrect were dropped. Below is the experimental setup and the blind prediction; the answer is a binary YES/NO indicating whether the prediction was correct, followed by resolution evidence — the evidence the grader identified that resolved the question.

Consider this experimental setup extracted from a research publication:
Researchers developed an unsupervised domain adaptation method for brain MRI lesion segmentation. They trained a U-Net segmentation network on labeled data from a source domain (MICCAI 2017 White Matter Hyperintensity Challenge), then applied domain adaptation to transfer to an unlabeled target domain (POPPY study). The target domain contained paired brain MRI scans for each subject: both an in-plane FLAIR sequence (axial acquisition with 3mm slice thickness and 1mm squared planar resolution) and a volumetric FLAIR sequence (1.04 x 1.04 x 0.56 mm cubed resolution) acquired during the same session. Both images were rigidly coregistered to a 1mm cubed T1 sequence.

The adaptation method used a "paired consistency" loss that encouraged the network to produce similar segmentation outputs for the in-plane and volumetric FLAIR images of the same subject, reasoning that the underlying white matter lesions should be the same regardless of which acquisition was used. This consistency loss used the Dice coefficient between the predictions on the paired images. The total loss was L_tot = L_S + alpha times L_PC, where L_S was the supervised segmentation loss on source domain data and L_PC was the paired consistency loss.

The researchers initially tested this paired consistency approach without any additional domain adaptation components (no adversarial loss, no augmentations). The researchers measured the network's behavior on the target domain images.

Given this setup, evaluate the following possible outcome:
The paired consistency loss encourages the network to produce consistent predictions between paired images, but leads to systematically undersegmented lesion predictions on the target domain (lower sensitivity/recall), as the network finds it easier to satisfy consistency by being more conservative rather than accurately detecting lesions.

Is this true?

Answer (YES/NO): NO